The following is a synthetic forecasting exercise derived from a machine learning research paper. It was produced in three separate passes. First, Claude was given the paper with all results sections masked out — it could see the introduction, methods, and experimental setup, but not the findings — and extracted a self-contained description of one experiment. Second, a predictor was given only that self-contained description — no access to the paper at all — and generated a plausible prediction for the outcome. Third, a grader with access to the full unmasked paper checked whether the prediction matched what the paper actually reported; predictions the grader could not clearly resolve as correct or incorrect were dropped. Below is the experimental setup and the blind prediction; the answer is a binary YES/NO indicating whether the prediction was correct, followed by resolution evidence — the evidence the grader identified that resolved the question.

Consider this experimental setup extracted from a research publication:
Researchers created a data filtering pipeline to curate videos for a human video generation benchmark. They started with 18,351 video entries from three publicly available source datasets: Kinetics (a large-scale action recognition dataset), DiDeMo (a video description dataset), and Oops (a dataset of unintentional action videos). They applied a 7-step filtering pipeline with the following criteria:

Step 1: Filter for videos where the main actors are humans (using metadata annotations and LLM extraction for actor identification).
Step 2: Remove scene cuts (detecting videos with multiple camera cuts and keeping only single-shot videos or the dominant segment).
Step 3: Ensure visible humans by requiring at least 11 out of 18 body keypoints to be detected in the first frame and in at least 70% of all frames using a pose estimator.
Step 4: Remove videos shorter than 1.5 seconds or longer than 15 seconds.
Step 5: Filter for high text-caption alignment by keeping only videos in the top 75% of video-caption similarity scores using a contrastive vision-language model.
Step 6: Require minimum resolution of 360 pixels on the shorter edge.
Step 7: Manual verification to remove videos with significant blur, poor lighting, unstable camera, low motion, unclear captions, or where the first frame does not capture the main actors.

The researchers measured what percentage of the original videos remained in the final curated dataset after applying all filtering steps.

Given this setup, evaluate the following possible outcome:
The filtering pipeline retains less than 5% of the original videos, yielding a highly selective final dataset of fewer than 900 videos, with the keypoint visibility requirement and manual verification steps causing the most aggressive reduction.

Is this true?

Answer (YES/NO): NO